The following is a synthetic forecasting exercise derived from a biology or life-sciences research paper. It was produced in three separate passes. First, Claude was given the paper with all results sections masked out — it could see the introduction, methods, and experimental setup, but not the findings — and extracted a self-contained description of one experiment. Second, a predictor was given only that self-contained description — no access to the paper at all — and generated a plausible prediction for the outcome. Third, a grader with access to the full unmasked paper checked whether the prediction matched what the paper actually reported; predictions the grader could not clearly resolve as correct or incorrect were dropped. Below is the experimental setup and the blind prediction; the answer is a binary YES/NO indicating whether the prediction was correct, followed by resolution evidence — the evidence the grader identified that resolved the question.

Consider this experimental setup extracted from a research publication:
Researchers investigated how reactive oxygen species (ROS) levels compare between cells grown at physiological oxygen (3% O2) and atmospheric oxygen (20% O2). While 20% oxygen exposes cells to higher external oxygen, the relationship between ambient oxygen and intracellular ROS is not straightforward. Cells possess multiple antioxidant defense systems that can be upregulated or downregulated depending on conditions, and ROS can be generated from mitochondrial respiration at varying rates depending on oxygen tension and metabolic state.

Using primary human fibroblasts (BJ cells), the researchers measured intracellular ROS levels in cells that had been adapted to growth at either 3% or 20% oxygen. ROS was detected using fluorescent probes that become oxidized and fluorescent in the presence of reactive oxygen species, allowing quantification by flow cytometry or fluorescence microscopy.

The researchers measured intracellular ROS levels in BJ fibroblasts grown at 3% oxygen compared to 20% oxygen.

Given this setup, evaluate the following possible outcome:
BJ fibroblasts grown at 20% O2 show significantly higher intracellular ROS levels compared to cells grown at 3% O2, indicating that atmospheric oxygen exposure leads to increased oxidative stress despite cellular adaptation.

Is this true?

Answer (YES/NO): NO